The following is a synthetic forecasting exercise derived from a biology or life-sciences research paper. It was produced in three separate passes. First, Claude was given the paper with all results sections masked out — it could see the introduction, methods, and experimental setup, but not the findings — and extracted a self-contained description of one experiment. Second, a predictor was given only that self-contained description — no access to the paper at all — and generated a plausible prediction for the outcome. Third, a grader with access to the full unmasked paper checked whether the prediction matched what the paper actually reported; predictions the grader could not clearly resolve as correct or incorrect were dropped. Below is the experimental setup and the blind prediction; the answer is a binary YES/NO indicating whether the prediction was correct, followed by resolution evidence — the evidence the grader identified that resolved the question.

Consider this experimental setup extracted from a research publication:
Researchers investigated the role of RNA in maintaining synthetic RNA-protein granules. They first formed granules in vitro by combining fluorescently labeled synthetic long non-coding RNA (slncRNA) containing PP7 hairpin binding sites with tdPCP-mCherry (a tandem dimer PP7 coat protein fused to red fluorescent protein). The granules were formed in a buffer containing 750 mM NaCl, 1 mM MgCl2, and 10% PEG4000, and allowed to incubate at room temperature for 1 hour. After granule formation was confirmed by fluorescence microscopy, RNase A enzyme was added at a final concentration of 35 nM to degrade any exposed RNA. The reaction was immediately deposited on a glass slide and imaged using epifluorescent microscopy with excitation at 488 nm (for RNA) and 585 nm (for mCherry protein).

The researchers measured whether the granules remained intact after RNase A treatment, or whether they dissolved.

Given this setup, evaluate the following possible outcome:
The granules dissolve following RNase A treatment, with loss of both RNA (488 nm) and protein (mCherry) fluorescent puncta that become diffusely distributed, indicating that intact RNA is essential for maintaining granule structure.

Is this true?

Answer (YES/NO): NO